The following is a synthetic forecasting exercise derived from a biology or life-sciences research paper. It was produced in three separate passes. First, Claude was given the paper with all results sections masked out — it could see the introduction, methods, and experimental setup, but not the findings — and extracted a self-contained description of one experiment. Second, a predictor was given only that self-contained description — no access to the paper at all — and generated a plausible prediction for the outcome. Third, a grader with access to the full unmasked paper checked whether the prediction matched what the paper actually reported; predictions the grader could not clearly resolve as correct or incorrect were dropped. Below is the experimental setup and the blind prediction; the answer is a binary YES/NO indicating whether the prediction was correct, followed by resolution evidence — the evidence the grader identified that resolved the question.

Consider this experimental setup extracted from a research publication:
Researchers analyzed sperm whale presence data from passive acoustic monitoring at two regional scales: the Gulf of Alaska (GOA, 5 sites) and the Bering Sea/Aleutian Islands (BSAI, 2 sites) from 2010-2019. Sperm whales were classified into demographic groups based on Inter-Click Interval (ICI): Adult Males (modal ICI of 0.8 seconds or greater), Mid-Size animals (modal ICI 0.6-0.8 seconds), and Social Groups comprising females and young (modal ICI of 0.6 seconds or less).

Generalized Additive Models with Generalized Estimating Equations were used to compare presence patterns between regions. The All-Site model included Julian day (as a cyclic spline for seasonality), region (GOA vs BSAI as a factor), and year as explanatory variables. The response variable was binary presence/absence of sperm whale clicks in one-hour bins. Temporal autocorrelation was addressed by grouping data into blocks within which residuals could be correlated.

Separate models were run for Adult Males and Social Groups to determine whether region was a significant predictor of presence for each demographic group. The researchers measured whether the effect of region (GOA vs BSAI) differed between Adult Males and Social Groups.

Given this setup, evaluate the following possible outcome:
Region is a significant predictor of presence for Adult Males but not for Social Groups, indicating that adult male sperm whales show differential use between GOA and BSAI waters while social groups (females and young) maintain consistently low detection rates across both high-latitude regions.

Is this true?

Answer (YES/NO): NO